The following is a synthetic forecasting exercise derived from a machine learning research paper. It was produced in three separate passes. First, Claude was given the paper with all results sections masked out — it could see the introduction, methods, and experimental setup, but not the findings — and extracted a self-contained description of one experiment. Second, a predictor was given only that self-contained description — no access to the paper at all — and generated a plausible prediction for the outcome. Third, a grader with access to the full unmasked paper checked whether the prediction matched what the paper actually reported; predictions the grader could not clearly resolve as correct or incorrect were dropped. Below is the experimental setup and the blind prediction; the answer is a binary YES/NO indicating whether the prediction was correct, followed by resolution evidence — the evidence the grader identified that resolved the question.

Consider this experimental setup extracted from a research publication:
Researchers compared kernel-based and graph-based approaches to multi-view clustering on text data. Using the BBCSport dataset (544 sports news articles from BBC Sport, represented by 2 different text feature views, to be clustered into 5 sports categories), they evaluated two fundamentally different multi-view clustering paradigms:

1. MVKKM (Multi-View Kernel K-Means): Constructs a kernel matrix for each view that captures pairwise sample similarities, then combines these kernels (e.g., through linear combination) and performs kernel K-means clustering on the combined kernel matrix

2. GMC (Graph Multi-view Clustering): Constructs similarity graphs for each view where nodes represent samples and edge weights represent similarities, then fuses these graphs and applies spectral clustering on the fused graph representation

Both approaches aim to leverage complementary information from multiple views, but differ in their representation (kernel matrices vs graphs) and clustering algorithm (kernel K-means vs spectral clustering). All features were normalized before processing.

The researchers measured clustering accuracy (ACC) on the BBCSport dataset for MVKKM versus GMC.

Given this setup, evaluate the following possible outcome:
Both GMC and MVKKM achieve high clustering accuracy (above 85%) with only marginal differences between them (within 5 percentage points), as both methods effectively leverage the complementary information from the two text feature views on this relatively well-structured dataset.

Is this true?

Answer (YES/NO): NO